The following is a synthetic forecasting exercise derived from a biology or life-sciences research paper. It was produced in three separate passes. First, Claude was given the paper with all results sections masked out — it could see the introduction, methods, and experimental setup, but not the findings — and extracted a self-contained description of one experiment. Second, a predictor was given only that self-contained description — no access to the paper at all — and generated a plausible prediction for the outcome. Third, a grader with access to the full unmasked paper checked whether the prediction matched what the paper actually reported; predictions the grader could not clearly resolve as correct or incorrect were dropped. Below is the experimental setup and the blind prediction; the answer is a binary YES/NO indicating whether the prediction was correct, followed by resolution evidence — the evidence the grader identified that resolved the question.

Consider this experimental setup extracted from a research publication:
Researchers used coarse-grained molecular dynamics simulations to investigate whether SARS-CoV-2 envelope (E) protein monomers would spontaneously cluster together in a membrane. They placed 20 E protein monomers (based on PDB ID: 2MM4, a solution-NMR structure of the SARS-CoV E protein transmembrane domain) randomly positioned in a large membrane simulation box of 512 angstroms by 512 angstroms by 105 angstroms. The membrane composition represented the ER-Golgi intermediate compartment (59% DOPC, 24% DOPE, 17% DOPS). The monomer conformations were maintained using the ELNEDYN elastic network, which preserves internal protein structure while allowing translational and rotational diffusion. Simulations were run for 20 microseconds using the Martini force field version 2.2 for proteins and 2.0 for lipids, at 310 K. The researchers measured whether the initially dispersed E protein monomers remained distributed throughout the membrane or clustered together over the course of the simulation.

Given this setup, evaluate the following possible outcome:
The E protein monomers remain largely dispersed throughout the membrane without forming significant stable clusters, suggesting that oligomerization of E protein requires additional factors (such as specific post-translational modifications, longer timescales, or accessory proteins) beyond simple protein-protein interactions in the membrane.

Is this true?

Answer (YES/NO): NO